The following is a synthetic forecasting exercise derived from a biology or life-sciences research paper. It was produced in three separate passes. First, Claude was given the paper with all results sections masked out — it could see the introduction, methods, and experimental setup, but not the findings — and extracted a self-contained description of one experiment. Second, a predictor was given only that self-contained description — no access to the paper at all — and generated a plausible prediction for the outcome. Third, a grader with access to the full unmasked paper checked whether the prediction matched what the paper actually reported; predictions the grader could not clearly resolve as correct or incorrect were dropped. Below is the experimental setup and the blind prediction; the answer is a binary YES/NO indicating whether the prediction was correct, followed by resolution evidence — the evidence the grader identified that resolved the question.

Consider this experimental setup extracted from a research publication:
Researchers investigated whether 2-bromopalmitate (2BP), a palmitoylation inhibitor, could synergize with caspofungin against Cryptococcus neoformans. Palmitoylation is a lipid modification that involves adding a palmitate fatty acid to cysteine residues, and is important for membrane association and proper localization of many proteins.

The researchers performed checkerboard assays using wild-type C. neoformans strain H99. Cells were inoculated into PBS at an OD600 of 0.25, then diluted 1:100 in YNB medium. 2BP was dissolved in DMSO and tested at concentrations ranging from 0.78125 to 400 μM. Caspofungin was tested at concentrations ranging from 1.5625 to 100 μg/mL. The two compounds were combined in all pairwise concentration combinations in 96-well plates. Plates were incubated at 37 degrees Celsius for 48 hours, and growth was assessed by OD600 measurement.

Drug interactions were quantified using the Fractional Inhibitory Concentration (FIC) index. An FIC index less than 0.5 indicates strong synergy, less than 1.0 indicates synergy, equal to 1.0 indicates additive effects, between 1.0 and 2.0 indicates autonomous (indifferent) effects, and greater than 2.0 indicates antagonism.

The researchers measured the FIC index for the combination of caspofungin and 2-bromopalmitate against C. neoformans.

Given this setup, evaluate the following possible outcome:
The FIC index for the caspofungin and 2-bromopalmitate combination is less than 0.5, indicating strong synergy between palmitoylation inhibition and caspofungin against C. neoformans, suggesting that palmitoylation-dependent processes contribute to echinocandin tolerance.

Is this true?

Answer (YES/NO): NO